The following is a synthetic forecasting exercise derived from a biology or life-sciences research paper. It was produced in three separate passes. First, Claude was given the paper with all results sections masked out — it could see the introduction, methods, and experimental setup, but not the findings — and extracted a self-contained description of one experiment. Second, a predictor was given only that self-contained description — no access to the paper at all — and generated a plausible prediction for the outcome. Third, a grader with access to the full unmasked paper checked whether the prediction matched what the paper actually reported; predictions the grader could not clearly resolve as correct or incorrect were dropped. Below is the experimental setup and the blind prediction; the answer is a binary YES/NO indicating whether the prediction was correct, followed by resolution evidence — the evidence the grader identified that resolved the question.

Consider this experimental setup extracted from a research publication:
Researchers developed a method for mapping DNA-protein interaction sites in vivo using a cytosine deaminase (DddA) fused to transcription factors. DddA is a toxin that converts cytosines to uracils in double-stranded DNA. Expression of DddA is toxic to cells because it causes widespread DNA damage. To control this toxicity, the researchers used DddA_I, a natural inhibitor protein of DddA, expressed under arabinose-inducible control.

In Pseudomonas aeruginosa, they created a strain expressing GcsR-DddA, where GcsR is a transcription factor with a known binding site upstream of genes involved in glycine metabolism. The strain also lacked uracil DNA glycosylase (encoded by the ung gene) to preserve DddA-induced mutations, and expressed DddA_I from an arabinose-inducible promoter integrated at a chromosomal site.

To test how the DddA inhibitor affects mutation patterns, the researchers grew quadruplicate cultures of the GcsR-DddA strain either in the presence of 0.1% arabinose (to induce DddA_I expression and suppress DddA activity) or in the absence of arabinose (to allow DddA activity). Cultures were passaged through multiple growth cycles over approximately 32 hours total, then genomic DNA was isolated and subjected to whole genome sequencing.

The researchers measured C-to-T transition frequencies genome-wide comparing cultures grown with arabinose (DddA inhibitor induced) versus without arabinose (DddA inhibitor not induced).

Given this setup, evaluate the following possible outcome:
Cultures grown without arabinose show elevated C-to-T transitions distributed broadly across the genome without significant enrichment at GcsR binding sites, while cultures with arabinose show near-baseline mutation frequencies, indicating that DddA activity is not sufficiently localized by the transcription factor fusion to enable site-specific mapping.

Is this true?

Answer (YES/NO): NO